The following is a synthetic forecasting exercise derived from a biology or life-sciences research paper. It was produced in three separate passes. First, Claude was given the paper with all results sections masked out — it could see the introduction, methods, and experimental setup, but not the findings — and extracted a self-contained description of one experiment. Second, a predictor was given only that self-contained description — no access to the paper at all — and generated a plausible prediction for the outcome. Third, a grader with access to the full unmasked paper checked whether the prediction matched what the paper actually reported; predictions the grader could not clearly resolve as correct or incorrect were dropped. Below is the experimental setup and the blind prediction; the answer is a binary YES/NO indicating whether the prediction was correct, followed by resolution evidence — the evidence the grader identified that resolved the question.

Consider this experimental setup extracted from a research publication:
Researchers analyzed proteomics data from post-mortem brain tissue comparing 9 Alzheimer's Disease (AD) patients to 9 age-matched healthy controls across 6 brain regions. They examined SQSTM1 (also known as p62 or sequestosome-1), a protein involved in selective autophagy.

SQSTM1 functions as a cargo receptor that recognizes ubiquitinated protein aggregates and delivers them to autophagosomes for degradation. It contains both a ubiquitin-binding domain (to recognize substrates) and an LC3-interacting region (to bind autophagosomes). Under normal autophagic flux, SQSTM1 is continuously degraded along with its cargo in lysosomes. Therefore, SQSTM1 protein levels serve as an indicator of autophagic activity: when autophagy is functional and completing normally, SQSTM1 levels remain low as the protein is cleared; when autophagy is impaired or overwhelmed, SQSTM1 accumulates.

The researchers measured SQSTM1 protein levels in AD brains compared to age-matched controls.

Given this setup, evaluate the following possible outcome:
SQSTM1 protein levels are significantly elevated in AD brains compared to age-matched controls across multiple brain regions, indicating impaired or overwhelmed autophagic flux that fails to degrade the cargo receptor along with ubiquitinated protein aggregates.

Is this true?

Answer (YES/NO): YES